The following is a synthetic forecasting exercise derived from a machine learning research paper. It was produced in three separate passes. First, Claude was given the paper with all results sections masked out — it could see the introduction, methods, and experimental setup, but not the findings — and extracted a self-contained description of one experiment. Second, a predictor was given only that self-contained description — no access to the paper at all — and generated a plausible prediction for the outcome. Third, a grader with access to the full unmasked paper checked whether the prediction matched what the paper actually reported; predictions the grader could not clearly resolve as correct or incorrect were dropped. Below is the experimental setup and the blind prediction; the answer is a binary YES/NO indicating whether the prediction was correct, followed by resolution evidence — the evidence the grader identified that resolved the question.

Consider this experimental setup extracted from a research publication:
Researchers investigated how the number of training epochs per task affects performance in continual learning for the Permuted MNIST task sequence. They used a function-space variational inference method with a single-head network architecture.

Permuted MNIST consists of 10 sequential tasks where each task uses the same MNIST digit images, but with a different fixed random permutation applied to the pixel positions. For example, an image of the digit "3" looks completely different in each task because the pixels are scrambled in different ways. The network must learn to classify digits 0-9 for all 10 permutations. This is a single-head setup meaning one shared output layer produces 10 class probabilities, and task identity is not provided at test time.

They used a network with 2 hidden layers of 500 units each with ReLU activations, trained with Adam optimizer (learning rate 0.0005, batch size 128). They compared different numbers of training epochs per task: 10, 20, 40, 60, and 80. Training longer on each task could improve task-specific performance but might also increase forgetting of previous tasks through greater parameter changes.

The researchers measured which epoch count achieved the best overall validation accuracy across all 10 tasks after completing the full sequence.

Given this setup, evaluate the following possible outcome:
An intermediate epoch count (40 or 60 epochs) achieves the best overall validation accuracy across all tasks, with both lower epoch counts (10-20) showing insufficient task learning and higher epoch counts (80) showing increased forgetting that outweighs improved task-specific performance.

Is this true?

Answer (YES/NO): NO